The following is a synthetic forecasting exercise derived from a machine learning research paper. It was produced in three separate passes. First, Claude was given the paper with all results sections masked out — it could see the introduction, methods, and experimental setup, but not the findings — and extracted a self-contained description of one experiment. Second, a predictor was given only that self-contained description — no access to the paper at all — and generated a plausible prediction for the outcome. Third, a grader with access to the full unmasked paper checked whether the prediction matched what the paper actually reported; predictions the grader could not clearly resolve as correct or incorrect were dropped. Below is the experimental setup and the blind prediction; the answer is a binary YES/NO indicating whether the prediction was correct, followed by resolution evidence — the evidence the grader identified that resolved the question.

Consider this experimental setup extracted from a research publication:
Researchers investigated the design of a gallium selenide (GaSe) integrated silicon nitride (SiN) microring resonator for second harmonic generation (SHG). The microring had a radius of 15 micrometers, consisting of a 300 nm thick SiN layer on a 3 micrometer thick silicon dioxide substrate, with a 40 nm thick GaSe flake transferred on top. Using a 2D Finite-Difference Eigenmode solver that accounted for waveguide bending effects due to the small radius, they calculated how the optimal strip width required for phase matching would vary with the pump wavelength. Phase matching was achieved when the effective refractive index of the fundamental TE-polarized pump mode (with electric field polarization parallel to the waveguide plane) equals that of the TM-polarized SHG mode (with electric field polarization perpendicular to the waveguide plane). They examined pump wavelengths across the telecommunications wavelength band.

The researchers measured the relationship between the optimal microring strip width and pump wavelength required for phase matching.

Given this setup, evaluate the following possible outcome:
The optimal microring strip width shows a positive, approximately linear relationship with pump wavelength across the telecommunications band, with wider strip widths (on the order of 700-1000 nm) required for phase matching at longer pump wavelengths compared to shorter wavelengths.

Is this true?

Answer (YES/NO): NO